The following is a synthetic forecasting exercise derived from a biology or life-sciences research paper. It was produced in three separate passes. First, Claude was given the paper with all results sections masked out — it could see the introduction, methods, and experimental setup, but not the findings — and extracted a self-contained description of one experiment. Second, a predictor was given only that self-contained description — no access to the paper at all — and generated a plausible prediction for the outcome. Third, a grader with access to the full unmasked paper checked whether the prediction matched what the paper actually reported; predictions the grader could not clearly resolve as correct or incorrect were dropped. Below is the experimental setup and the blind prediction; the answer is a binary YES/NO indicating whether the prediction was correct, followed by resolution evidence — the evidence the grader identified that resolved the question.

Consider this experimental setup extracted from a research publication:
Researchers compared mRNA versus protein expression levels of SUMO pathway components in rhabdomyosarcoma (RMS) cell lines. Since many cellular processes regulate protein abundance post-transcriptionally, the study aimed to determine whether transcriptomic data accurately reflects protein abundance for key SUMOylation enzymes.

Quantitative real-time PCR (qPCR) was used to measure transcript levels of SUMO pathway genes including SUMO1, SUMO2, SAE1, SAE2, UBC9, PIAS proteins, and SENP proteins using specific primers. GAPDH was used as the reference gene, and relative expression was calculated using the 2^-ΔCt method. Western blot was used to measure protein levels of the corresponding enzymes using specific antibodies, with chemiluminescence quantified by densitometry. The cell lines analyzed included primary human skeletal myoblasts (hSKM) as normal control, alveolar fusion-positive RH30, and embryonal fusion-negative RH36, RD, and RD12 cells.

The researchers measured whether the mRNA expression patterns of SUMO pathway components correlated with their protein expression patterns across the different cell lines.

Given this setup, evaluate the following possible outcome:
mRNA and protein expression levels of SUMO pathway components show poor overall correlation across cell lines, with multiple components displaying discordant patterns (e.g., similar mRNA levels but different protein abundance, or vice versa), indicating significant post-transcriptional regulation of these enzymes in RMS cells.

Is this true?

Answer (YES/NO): NO